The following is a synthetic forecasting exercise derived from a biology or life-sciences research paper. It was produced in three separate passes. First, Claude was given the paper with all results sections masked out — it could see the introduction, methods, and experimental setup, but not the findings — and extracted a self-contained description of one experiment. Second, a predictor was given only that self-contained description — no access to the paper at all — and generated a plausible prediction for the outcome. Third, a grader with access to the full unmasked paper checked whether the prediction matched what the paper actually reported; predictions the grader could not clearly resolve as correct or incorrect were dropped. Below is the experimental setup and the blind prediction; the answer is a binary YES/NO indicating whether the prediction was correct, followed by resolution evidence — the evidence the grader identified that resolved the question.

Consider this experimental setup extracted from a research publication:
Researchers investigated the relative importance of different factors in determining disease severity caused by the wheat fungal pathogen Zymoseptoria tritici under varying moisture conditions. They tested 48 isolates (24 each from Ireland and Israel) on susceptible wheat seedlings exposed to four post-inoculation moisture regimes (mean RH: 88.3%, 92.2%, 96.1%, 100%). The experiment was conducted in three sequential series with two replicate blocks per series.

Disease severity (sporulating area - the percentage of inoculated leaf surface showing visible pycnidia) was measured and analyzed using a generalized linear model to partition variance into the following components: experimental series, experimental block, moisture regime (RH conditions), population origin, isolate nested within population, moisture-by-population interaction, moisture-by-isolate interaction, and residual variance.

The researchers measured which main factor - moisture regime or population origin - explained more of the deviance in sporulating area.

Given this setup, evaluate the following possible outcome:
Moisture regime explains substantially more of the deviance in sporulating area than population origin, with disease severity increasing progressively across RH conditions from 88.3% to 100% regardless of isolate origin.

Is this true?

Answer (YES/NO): NO